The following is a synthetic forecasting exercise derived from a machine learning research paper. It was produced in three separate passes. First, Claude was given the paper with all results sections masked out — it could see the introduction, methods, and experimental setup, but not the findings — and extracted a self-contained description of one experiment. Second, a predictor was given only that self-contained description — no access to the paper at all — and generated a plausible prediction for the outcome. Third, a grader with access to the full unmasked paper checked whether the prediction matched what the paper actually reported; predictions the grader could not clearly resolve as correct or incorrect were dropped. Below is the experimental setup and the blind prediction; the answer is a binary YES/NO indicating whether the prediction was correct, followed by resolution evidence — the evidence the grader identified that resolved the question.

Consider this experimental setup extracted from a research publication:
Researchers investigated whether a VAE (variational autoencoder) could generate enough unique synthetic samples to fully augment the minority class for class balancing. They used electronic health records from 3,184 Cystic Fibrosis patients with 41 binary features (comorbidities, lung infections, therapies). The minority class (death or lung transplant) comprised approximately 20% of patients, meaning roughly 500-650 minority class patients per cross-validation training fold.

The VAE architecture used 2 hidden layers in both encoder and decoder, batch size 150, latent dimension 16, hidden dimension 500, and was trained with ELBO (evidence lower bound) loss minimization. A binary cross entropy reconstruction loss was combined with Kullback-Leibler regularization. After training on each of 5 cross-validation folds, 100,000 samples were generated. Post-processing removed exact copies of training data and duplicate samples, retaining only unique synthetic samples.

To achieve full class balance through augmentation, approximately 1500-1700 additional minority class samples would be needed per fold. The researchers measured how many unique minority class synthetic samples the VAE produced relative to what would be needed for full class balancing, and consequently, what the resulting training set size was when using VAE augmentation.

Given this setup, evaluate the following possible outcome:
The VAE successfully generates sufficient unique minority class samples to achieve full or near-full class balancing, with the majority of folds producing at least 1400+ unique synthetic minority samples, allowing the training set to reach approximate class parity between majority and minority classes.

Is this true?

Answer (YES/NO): NO